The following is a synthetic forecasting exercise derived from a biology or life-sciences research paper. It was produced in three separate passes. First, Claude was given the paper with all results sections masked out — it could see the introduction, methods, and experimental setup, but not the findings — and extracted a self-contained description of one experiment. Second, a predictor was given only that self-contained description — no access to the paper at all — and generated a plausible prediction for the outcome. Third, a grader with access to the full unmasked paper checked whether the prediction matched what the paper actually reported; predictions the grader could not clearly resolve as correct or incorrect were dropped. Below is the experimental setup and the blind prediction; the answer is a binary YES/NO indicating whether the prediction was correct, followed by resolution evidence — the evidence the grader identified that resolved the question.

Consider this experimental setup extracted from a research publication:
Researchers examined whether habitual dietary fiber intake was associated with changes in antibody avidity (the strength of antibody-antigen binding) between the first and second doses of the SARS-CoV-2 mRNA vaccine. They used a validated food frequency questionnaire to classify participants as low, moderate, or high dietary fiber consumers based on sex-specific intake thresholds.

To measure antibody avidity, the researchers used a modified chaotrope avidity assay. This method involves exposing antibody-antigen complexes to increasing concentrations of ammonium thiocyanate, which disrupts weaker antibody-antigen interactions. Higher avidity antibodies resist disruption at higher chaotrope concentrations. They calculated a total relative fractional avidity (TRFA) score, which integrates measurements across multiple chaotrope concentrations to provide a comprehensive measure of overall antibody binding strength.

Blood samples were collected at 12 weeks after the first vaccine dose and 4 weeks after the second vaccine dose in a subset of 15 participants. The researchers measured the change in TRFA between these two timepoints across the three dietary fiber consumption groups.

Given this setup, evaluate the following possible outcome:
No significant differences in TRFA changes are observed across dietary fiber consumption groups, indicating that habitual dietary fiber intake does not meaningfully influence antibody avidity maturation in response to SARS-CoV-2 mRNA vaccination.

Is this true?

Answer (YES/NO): NO